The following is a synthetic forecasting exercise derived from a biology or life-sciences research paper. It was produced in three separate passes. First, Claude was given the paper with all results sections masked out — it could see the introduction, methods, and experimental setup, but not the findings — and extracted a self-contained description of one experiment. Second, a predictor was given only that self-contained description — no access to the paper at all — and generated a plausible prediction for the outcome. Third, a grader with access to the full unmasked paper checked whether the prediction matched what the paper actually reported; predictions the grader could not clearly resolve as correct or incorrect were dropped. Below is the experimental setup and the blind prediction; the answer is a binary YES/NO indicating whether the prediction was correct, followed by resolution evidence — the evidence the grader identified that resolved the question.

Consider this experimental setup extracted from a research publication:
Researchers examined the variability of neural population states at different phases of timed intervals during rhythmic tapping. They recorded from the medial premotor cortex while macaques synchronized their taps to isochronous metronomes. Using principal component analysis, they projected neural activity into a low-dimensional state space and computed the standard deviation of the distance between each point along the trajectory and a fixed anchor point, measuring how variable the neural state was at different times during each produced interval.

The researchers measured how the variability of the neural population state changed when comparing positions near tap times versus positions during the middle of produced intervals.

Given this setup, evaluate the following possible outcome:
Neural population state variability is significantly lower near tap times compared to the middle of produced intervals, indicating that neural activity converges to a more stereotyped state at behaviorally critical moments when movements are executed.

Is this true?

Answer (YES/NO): YES